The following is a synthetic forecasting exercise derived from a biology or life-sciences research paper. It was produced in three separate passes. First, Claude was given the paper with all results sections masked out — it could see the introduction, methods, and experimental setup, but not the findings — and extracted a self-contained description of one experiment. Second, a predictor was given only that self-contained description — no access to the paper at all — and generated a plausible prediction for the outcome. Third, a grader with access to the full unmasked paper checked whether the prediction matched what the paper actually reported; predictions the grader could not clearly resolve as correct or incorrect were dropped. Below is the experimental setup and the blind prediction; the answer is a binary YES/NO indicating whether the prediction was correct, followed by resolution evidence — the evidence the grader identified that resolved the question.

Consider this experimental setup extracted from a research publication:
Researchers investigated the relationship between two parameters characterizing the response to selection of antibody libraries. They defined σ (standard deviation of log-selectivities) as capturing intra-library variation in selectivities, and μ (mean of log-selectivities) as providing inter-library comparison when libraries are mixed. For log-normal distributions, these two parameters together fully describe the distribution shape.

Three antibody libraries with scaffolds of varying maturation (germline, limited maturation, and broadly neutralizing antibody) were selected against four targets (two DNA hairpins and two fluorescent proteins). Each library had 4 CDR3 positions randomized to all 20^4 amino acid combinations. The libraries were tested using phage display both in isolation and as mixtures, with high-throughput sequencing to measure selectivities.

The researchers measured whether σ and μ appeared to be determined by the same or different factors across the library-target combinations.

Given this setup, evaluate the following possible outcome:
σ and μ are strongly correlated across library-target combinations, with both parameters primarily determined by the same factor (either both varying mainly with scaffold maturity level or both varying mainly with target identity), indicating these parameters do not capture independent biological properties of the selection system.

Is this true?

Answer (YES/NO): NO